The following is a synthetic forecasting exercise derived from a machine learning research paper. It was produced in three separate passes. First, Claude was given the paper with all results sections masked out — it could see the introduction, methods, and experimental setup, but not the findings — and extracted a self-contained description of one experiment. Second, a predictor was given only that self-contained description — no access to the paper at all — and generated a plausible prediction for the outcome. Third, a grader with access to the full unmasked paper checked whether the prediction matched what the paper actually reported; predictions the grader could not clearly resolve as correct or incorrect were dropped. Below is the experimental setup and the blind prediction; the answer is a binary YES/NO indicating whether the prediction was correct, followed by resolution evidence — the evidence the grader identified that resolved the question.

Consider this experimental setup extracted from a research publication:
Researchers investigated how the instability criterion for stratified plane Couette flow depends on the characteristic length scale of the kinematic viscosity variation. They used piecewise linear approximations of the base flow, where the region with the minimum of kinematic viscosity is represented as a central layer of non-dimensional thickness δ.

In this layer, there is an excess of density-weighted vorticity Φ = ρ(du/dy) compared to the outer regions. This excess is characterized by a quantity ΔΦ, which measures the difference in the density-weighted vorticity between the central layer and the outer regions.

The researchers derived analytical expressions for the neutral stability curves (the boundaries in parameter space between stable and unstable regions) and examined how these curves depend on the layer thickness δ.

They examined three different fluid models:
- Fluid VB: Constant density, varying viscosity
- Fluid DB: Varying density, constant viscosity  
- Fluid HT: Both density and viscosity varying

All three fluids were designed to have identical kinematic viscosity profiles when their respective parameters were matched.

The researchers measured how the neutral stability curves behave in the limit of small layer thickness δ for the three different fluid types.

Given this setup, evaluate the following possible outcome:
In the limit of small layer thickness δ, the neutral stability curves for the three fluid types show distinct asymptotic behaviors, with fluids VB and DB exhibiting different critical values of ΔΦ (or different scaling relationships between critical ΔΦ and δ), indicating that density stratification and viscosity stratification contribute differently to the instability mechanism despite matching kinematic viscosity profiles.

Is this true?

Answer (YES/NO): NO